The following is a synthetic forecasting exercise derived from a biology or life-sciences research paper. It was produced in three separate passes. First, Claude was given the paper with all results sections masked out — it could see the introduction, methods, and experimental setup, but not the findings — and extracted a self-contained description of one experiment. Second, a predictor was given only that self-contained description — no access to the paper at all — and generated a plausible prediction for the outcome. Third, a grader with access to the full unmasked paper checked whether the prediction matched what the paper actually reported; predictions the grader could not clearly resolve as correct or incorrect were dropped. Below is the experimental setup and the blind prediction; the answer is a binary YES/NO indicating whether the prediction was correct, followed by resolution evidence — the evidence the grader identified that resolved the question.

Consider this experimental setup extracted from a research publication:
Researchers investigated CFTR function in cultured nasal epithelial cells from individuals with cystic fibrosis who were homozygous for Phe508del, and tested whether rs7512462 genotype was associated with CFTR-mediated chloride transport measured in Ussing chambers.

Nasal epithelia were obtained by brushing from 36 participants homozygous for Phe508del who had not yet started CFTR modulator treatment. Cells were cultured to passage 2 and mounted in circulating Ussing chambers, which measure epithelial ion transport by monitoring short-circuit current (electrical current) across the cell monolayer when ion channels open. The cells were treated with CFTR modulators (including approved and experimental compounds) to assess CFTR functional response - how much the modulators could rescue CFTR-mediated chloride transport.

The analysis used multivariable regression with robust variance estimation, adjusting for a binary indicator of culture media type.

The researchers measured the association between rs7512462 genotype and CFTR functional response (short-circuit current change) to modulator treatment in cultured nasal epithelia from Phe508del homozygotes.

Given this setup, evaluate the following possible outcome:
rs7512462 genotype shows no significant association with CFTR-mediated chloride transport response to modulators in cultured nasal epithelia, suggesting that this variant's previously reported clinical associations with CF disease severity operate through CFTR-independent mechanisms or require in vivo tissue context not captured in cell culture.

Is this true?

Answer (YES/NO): NO